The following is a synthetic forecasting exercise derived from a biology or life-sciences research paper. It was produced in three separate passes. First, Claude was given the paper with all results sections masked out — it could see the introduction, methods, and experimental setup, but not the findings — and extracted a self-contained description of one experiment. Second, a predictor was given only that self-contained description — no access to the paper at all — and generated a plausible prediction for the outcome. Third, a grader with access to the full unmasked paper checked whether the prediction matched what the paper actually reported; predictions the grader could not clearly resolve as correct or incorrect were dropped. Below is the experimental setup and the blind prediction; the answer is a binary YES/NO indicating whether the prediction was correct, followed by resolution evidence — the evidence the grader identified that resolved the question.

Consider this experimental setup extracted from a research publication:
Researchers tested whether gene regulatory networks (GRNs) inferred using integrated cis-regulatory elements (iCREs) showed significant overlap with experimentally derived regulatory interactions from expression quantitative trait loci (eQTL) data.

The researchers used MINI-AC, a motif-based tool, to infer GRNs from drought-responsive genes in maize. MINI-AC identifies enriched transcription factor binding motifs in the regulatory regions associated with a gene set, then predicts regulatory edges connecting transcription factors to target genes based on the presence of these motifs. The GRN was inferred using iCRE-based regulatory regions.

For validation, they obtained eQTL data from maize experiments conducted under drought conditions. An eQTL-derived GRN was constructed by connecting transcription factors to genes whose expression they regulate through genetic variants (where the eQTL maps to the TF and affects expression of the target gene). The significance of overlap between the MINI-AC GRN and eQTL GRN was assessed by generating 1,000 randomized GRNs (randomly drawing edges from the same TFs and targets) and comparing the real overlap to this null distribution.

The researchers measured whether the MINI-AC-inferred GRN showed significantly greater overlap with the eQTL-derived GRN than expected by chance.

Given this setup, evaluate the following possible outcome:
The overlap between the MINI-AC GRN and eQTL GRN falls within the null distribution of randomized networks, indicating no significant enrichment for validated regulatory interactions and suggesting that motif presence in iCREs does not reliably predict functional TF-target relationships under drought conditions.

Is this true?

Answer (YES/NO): NO